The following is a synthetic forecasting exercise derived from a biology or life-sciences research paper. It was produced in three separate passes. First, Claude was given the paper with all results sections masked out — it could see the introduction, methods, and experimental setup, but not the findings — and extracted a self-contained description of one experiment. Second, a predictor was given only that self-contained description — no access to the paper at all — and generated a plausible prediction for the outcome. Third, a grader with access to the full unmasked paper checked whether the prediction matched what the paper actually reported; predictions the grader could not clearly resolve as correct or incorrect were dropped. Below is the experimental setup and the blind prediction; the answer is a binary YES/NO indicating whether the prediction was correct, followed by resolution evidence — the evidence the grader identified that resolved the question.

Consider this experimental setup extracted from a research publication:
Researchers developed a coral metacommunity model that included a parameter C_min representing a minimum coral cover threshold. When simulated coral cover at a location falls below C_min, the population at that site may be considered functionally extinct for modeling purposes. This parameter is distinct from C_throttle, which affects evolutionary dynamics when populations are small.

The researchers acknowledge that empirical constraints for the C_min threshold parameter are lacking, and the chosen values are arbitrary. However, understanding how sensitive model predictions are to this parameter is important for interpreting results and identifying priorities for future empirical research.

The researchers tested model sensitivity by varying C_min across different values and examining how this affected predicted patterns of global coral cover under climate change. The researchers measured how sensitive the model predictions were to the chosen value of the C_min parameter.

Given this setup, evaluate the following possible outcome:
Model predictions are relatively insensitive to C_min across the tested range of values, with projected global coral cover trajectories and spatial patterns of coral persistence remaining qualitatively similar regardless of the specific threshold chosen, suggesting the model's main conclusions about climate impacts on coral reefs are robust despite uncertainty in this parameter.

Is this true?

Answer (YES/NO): YES